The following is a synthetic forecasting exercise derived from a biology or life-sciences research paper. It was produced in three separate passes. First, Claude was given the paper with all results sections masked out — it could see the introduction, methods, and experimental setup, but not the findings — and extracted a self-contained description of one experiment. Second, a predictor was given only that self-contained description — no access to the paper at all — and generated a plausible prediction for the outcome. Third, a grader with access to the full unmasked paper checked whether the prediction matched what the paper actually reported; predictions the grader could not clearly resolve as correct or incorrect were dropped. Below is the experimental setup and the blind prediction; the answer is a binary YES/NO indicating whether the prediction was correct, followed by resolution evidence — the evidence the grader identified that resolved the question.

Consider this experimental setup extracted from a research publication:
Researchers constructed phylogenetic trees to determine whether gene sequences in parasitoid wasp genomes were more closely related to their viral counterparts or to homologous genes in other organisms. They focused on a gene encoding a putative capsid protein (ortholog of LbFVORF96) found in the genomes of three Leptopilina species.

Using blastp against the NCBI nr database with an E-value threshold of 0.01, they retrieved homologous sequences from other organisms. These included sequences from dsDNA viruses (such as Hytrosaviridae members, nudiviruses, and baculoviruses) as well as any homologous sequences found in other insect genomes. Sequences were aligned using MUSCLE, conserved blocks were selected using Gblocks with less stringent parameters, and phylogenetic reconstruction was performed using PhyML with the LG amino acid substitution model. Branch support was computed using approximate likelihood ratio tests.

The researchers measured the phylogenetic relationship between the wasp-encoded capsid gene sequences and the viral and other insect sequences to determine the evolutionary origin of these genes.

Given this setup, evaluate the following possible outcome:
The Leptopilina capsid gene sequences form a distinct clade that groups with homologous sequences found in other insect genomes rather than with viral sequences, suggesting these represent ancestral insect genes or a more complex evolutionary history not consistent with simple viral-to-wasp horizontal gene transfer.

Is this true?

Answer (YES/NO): NO